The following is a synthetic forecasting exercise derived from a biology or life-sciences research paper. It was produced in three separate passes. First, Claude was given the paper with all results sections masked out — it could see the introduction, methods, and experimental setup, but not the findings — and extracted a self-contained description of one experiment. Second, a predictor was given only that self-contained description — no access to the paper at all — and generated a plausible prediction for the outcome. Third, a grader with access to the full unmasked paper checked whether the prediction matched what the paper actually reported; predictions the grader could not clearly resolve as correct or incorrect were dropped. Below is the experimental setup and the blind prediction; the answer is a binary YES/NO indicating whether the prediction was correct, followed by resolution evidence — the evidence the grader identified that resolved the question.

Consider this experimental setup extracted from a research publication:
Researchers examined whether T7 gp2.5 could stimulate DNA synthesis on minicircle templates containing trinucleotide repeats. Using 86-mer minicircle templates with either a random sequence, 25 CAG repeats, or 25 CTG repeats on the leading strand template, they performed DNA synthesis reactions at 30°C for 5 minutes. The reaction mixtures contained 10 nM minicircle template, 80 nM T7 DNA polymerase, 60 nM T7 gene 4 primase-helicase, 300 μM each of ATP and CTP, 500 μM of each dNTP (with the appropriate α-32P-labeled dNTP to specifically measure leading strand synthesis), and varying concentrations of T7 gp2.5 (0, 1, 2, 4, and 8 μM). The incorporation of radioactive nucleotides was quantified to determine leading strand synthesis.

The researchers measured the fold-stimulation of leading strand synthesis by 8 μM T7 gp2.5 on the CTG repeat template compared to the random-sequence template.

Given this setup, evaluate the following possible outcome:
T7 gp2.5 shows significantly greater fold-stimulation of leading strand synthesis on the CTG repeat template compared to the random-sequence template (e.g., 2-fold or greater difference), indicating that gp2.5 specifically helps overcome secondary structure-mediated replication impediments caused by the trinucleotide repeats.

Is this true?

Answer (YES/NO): NO